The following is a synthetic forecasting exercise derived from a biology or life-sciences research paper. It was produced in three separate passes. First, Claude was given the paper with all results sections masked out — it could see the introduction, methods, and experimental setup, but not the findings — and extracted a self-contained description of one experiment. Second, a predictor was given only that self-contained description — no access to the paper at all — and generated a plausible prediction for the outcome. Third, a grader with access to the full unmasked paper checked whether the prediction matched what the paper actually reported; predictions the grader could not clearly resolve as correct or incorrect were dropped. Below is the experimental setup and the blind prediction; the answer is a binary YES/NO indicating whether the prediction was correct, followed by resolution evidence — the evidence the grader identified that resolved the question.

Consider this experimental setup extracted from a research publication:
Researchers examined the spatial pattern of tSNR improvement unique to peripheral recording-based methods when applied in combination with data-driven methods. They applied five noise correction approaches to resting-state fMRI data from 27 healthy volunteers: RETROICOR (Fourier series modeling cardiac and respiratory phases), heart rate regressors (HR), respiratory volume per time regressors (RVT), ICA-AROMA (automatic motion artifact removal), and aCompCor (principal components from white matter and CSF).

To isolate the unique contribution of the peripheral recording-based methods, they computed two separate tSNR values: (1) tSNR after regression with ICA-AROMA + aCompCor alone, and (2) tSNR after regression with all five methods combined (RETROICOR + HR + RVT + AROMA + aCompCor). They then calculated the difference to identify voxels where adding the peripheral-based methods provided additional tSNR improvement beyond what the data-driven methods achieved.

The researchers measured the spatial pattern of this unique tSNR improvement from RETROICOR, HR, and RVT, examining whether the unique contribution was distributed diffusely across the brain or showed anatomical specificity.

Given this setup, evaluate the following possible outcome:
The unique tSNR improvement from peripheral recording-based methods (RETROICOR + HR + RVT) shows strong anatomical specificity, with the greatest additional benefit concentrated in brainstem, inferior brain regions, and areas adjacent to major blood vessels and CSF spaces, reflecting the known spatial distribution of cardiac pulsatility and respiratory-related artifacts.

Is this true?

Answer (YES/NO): YES